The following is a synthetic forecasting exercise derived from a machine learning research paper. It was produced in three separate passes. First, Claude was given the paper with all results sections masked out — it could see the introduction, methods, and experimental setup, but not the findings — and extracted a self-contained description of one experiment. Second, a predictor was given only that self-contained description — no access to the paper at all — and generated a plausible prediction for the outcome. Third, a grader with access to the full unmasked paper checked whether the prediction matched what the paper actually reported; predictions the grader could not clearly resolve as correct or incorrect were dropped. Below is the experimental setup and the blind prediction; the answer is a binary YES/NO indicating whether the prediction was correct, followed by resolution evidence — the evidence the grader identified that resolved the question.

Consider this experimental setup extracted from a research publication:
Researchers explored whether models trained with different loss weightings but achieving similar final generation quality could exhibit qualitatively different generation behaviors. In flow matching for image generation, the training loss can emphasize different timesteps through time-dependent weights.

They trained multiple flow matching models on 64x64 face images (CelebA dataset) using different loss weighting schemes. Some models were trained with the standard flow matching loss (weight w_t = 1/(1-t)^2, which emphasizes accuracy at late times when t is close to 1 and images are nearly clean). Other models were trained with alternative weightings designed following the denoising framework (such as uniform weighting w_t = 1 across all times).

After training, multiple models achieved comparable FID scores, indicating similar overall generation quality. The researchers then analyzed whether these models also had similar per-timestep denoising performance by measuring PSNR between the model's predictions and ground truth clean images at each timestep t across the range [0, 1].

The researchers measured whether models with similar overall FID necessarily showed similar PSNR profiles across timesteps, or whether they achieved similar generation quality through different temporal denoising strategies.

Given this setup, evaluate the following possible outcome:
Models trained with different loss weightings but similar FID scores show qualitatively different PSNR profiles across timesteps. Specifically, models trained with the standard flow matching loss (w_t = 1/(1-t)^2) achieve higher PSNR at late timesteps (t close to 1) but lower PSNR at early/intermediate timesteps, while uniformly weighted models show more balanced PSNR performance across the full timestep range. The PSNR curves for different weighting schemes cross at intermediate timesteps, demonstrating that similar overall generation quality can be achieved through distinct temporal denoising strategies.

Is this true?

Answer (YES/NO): NO